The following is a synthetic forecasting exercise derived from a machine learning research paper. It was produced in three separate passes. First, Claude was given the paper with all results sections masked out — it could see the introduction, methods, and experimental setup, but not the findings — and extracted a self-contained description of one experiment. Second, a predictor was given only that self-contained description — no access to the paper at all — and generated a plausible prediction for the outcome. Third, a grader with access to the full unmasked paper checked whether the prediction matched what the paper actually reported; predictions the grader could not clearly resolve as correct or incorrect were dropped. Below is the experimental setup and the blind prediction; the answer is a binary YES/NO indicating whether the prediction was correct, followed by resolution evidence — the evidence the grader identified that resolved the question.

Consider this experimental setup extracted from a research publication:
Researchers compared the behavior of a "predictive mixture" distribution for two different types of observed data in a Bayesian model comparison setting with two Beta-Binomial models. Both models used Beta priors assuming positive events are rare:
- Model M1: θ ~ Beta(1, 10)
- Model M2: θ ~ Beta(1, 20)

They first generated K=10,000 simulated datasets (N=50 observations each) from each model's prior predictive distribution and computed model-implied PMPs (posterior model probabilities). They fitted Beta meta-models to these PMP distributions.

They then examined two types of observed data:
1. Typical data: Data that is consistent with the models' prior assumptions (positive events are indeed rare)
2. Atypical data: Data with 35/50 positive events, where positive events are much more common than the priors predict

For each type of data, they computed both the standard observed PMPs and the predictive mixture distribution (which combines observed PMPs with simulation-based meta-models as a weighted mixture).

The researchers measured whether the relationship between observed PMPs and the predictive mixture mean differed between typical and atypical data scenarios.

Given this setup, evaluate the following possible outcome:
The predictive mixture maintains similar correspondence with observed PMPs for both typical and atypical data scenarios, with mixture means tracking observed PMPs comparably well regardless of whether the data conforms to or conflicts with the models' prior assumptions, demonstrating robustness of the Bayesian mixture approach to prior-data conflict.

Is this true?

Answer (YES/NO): NO